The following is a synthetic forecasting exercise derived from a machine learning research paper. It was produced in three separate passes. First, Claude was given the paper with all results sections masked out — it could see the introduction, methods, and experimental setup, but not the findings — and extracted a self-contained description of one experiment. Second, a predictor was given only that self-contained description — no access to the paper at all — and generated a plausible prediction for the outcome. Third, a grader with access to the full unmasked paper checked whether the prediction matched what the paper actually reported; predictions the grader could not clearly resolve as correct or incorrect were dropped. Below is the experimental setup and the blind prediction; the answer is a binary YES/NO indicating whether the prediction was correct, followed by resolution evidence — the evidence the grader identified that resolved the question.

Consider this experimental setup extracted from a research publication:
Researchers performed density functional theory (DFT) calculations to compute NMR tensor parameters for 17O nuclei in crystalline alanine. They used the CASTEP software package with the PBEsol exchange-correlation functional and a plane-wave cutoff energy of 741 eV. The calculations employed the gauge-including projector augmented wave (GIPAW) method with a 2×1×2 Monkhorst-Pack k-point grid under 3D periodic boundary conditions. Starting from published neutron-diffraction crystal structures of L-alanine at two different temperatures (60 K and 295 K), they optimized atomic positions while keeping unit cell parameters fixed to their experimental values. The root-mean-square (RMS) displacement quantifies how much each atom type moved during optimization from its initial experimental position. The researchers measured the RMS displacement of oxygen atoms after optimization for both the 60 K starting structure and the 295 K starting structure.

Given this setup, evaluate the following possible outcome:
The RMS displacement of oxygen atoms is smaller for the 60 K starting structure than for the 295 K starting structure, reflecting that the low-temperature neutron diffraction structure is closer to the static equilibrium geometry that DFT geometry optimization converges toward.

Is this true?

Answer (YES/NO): NO